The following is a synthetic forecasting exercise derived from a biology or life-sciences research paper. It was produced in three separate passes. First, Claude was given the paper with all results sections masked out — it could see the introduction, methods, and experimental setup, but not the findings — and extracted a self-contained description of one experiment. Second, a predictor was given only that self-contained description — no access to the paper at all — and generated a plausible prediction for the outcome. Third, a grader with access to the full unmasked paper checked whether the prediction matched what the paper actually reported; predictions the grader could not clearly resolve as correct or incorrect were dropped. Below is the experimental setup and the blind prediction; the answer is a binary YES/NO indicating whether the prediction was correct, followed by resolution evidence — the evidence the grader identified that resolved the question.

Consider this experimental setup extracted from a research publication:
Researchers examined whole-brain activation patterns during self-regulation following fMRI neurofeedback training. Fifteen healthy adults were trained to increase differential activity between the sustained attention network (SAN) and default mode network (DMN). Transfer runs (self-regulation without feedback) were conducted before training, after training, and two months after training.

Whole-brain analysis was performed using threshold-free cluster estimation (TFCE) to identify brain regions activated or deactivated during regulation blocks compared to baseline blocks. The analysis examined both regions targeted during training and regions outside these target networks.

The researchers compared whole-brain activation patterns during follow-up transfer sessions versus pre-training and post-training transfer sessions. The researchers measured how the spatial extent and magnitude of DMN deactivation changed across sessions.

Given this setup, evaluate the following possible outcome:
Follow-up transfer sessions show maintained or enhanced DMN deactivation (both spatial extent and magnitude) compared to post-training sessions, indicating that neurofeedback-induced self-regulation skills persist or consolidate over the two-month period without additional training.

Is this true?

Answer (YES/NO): YES